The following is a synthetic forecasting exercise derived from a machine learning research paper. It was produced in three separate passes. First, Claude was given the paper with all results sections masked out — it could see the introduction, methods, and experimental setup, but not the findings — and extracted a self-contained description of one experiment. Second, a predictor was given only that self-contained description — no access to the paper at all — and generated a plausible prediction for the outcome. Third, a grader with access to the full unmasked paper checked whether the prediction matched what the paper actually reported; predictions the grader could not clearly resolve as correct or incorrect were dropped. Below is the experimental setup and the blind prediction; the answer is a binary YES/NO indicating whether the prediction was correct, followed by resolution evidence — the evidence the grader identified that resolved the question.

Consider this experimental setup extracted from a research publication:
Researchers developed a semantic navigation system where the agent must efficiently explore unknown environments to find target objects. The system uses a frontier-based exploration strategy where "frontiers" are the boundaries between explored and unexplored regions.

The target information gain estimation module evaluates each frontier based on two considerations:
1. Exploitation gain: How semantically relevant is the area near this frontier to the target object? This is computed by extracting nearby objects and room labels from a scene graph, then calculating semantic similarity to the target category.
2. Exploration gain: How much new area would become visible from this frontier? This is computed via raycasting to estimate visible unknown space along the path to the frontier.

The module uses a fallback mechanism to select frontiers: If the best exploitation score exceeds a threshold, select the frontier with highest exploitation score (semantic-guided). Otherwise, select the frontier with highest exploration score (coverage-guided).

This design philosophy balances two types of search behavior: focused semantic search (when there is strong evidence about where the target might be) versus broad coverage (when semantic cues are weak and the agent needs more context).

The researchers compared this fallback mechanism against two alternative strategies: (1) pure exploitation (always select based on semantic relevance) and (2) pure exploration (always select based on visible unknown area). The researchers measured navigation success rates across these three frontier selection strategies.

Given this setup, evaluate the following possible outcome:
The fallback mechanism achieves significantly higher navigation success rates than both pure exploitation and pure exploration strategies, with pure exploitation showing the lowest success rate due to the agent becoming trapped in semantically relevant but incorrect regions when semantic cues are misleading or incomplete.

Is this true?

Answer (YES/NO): NO